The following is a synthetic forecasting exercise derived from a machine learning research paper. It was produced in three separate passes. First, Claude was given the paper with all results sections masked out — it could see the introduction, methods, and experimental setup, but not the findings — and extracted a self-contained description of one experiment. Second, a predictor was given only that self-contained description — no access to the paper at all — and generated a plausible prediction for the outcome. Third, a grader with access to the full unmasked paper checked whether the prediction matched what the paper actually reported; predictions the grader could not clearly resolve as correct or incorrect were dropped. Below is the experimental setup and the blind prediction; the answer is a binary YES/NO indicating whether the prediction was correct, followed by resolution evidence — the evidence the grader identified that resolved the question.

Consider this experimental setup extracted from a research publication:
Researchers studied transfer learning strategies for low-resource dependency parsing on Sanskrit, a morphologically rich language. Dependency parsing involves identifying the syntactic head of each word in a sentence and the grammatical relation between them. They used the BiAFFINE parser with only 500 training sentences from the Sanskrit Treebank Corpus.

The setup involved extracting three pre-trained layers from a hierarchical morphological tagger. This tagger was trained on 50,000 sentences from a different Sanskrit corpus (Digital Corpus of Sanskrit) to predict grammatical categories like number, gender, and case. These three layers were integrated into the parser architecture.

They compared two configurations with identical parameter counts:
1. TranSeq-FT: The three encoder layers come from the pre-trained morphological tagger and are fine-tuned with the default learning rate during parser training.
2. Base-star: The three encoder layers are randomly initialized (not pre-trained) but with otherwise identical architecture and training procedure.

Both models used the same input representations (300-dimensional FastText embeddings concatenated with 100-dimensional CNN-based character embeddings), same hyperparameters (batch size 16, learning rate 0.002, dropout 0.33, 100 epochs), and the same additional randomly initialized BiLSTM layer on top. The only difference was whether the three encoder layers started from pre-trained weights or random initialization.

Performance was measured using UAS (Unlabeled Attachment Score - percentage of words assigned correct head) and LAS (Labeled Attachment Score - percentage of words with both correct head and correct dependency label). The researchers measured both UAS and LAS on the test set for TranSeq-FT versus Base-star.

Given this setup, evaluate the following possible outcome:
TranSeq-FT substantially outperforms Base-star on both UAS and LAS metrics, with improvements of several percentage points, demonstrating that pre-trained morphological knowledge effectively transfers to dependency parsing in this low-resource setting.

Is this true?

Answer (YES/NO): YES